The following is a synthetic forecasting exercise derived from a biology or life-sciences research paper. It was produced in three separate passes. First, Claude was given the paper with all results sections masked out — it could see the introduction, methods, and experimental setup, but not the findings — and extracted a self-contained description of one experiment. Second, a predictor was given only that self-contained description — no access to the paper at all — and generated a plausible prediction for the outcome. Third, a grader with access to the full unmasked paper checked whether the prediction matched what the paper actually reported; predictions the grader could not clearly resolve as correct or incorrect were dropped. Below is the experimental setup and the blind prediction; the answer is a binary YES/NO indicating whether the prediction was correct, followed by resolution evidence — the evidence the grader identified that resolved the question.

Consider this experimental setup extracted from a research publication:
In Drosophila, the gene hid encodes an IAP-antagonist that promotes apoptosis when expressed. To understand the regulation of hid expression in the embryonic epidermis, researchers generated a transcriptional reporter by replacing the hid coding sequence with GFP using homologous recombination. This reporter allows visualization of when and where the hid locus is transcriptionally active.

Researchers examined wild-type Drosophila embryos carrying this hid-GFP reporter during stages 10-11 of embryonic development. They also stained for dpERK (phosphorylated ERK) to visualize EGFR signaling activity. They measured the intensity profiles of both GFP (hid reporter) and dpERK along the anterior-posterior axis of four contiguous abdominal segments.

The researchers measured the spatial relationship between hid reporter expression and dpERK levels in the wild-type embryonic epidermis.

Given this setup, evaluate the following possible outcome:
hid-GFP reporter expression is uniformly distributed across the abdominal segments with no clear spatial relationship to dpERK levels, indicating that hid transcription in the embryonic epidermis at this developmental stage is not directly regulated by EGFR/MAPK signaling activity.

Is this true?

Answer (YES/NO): NO